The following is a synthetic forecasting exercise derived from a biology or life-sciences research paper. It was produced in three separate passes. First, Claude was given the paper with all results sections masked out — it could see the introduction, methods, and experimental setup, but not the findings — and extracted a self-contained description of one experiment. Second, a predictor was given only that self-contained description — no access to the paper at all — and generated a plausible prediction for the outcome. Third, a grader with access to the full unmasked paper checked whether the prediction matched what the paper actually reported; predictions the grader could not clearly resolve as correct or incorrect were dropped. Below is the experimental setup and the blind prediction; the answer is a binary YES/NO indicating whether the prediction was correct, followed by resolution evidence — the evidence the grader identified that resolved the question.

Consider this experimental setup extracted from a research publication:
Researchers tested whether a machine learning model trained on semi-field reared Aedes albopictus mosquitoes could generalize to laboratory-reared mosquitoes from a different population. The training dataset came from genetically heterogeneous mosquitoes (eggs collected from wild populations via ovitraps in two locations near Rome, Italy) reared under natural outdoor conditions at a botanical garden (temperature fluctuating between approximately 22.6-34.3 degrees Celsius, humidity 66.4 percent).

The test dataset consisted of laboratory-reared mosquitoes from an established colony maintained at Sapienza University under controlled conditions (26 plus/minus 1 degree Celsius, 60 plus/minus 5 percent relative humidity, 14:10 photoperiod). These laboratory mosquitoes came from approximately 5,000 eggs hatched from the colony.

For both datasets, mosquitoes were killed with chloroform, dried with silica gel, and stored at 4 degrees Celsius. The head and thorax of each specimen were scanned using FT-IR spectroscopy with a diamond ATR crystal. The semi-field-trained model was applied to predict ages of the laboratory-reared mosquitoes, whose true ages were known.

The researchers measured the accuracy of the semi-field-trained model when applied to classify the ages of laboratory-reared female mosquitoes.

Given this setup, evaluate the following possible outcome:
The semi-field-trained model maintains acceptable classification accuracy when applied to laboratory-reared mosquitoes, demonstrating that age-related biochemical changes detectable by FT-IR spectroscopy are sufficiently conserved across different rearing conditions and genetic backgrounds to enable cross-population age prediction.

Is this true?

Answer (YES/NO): NO